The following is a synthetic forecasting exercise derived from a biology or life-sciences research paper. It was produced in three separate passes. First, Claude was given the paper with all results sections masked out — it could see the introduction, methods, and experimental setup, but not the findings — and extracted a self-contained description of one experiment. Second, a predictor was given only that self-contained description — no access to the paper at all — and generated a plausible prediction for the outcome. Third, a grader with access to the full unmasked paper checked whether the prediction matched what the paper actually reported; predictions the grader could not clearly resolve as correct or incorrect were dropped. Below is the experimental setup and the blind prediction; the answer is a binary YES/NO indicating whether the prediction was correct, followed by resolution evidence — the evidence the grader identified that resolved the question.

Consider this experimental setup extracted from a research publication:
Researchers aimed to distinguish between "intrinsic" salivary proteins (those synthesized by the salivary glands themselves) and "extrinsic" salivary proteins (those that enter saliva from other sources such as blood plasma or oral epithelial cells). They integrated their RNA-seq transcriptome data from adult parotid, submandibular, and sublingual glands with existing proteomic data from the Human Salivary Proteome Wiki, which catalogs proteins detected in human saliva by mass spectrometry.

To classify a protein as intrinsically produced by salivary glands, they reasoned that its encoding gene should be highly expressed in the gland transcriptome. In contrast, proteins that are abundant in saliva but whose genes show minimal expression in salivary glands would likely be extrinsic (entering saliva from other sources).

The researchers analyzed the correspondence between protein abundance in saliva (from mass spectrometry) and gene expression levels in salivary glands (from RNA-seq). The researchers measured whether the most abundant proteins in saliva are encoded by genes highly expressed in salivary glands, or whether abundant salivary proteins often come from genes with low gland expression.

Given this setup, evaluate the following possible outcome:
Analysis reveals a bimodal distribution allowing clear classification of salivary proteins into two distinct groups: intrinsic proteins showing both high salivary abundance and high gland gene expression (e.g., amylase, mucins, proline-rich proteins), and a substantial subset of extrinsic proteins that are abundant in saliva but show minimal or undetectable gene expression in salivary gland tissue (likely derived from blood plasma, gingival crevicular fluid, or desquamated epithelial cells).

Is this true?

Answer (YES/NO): NO